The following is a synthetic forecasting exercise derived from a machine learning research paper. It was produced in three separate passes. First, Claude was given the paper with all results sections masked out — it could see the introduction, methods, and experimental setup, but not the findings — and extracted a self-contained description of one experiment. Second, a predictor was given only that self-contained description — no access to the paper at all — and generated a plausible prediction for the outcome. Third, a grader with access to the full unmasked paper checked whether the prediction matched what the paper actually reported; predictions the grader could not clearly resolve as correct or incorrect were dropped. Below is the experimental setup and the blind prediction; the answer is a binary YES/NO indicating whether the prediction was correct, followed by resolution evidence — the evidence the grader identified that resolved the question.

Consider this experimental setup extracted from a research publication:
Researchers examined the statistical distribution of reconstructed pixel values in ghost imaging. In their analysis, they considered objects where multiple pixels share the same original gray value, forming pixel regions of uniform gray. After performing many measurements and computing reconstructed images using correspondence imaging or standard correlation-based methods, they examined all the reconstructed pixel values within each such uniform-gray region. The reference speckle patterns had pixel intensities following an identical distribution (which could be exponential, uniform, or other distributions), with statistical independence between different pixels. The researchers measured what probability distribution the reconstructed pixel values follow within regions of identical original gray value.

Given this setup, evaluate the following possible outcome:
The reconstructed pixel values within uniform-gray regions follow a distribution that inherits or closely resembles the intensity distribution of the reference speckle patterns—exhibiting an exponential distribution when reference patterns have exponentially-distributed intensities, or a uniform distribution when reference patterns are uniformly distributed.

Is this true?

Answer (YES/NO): NO